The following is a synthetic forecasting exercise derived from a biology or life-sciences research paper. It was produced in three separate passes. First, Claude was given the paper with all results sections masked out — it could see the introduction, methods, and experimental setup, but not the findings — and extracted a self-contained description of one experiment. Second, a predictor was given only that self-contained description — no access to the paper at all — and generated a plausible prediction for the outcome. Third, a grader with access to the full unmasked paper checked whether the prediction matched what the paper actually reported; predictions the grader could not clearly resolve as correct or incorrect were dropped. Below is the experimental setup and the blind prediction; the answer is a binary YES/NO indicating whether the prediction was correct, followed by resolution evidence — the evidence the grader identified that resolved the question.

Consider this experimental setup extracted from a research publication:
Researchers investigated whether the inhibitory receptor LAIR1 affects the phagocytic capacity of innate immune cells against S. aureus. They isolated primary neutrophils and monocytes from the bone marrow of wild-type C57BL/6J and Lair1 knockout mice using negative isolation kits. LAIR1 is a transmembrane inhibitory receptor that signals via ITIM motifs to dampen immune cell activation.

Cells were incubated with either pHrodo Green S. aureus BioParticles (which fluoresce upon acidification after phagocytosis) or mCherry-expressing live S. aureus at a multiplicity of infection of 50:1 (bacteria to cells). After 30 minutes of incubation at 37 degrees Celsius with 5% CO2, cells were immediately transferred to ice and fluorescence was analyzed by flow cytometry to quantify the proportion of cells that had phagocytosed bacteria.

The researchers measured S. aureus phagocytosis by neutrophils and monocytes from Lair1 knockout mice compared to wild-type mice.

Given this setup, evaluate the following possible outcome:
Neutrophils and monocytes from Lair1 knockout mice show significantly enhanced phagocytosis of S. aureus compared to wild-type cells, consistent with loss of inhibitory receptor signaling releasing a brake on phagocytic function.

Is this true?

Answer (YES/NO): NO